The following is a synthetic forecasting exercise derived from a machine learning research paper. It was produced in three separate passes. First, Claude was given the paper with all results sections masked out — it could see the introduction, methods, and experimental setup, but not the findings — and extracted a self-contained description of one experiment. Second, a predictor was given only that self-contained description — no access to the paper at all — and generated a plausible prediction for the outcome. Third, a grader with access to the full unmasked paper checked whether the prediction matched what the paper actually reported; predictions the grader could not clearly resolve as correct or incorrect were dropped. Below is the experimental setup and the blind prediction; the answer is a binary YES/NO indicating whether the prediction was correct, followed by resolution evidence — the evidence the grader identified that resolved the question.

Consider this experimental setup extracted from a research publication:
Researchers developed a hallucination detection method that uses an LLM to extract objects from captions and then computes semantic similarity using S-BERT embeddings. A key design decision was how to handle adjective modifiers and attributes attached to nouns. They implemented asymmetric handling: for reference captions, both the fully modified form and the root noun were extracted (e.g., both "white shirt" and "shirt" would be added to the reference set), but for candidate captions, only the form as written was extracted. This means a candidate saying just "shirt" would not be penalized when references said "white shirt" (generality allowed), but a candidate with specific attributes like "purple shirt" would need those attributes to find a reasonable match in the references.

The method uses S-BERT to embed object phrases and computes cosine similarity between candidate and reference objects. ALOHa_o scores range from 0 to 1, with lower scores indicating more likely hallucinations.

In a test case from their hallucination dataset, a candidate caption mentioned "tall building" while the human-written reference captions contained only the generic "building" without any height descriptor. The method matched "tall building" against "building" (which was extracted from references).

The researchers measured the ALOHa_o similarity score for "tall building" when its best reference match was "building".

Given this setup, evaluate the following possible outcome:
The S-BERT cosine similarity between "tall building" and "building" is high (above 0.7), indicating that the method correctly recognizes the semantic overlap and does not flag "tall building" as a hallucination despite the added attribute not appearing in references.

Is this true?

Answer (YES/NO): NO